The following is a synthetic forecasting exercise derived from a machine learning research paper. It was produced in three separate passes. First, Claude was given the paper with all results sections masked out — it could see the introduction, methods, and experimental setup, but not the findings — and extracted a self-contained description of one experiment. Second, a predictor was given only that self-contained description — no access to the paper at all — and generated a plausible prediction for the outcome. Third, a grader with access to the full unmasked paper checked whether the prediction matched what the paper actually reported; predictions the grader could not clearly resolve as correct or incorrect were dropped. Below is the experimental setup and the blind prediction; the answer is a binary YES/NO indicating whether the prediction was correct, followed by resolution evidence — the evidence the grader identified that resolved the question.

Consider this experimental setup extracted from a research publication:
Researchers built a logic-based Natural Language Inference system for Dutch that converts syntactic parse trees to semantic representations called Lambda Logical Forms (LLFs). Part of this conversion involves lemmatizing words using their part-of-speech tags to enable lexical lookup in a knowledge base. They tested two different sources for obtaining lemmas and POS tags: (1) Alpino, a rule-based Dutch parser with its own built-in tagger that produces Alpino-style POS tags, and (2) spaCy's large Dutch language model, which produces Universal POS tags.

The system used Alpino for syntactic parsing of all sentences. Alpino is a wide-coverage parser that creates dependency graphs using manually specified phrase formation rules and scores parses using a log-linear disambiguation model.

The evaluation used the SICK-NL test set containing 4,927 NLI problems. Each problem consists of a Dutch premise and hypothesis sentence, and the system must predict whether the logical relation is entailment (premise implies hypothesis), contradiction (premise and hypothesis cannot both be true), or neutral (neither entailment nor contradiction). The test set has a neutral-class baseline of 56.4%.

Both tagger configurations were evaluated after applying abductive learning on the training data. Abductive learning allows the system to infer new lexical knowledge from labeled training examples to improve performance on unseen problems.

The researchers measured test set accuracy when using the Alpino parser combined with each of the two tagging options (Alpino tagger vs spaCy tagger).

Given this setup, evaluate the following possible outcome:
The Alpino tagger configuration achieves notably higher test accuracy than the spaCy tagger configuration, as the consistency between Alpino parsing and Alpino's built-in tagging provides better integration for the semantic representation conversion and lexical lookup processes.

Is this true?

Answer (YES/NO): NO